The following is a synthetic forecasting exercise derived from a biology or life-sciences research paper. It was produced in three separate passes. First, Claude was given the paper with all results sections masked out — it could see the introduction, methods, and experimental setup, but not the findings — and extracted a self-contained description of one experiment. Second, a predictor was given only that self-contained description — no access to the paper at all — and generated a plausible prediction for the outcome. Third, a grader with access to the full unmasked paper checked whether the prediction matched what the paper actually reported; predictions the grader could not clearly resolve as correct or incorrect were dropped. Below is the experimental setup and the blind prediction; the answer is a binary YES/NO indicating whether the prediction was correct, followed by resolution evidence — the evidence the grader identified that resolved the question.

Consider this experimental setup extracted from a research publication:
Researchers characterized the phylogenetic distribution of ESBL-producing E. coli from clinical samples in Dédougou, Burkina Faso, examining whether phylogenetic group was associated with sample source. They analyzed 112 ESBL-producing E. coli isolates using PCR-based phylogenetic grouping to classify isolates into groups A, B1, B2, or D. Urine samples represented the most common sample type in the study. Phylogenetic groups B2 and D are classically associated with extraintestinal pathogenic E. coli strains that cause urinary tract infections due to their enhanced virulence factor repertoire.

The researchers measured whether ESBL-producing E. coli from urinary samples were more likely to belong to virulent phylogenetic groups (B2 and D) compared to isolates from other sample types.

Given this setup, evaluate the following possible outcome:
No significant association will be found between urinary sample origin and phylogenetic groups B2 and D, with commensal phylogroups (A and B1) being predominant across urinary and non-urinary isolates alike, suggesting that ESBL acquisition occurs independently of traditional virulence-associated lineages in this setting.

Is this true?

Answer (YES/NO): NO